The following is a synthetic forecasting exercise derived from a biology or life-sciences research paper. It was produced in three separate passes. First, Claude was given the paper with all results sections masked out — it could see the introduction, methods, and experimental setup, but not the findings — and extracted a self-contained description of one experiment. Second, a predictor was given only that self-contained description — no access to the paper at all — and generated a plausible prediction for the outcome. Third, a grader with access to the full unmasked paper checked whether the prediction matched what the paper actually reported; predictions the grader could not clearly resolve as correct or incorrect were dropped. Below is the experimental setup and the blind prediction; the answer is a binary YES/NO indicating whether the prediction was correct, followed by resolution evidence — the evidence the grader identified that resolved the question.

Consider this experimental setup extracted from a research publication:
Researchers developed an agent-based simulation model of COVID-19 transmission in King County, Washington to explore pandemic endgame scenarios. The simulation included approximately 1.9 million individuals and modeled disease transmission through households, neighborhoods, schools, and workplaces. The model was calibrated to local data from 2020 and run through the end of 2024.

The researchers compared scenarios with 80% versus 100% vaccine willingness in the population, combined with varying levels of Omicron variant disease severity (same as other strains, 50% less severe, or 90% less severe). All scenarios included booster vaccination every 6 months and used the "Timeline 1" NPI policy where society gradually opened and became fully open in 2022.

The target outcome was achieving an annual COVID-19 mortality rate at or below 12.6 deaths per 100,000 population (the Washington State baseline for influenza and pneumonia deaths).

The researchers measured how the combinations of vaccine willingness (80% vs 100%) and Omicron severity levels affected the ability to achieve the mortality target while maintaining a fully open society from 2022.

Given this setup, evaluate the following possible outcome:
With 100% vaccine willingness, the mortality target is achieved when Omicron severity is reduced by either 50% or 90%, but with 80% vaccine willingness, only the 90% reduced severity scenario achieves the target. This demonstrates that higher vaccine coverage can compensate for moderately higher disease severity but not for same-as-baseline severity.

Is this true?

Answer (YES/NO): NO